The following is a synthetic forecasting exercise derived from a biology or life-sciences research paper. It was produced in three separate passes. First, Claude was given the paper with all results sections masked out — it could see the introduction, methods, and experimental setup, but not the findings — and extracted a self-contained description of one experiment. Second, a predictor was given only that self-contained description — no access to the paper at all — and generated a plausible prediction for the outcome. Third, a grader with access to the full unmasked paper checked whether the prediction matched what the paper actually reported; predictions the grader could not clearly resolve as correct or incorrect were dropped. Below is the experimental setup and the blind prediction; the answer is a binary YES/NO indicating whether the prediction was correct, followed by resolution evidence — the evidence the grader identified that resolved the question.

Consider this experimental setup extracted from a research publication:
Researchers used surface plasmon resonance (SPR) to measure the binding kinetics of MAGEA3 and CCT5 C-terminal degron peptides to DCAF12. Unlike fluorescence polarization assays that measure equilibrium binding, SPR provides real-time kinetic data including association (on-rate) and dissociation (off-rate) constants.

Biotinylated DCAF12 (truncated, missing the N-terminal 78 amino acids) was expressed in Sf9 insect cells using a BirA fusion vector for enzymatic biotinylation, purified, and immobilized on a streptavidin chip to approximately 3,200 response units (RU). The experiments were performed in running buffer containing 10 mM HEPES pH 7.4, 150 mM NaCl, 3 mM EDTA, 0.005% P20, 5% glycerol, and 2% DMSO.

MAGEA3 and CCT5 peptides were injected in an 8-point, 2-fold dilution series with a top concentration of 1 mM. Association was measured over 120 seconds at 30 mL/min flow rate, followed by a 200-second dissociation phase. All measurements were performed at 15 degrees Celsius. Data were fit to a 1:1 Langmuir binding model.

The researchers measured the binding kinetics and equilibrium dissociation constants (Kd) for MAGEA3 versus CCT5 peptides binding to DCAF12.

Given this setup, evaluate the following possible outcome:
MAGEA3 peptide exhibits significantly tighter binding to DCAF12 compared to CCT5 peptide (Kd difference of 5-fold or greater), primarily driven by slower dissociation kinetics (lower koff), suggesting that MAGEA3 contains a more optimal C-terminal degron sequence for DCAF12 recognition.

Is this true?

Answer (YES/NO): NO